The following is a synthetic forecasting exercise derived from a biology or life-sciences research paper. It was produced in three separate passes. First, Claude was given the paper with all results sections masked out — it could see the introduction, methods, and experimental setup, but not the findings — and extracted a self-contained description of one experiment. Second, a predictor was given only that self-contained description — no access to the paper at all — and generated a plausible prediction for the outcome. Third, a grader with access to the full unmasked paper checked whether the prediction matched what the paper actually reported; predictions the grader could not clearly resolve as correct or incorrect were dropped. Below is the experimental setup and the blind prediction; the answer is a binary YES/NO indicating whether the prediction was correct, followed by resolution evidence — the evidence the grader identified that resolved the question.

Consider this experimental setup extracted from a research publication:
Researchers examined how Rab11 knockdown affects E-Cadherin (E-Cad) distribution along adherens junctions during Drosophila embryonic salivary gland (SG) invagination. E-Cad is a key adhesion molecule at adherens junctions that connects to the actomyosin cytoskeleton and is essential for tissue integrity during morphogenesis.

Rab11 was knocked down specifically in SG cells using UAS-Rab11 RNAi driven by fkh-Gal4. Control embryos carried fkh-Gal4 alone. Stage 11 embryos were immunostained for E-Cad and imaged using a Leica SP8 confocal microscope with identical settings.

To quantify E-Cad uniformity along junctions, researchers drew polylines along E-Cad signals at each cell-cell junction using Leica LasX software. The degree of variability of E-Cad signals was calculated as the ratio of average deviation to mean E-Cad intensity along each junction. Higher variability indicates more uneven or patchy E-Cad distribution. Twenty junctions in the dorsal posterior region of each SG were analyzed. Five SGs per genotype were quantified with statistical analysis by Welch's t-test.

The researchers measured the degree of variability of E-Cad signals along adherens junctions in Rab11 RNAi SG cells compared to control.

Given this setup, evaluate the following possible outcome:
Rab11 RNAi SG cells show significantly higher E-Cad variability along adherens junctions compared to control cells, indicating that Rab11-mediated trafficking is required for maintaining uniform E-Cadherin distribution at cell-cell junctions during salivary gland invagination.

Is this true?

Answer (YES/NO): YES